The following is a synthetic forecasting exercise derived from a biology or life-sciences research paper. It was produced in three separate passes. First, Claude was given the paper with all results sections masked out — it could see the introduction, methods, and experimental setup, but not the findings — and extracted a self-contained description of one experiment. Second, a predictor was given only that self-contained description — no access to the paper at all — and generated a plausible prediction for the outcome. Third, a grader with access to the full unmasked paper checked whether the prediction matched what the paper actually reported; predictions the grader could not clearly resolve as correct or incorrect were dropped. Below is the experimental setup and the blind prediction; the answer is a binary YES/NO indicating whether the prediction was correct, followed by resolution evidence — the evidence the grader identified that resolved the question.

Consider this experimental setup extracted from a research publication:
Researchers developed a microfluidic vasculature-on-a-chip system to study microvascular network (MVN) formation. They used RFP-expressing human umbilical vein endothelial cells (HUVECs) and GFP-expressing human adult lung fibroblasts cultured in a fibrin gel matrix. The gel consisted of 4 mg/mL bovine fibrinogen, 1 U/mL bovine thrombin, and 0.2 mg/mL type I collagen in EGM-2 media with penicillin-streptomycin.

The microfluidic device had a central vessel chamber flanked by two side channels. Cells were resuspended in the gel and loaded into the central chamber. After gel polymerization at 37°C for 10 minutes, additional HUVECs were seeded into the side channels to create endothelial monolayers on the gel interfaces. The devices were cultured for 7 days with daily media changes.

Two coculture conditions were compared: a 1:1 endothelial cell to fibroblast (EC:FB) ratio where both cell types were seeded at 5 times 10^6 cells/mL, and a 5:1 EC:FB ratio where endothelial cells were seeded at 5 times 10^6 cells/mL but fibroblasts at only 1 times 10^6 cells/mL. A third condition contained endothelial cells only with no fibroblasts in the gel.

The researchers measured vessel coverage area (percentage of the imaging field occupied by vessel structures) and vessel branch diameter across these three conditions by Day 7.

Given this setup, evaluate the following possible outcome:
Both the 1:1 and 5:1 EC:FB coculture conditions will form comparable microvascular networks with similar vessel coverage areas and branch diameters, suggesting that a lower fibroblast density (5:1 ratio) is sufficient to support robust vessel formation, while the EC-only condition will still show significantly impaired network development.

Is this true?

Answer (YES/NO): NO